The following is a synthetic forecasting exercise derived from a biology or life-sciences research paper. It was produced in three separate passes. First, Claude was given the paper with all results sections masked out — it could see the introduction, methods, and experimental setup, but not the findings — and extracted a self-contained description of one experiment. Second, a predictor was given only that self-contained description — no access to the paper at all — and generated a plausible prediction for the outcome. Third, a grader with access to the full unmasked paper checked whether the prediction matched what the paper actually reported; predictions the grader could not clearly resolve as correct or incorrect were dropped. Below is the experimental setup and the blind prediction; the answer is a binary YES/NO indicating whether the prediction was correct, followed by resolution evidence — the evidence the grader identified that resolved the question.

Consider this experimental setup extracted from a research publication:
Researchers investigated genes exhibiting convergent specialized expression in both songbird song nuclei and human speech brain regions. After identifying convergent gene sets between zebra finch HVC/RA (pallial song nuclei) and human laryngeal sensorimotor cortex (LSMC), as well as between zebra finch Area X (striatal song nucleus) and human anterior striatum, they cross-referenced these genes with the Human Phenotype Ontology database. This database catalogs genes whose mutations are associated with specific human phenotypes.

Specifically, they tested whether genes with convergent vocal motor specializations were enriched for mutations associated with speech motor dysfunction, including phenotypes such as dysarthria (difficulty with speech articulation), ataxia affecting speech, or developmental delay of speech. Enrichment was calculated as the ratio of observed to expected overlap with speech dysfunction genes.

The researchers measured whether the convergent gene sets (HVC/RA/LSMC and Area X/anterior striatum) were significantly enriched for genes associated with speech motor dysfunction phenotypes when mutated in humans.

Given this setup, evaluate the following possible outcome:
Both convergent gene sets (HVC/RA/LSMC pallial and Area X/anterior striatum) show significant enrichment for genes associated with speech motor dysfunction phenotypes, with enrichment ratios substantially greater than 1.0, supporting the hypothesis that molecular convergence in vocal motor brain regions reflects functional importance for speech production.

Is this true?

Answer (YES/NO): NO